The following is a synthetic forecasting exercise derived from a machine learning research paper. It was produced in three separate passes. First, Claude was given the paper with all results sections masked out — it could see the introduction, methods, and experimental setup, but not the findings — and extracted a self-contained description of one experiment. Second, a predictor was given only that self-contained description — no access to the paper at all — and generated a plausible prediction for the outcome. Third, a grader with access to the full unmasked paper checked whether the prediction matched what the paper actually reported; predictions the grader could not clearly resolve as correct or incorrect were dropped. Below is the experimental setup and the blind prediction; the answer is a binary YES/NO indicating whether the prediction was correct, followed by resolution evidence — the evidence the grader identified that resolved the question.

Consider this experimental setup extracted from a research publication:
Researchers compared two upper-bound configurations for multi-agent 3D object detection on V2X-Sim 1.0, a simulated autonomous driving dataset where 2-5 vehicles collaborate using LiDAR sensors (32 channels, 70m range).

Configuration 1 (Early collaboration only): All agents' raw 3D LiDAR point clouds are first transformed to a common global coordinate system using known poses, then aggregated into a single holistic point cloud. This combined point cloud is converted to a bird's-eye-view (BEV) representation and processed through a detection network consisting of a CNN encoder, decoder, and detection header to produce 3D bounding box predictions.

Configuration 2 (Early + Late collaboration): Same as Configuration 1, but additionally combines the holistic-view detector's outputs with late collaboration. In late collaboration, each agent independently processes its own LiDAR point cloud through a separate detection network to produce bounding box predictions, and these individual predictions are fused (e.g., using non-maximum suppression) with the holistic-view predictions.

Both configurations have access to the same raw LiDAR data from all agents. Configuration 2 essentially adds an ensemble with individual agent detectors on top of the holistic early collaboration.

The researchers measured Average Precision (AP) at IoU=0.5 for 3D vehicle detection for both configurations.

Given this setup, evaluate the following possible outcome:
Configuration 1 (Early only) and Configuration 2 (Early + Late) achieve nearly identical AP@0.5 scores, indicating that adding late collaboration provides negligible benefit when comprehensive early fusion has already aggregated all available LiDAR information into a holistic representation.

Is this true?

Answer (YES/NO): NO